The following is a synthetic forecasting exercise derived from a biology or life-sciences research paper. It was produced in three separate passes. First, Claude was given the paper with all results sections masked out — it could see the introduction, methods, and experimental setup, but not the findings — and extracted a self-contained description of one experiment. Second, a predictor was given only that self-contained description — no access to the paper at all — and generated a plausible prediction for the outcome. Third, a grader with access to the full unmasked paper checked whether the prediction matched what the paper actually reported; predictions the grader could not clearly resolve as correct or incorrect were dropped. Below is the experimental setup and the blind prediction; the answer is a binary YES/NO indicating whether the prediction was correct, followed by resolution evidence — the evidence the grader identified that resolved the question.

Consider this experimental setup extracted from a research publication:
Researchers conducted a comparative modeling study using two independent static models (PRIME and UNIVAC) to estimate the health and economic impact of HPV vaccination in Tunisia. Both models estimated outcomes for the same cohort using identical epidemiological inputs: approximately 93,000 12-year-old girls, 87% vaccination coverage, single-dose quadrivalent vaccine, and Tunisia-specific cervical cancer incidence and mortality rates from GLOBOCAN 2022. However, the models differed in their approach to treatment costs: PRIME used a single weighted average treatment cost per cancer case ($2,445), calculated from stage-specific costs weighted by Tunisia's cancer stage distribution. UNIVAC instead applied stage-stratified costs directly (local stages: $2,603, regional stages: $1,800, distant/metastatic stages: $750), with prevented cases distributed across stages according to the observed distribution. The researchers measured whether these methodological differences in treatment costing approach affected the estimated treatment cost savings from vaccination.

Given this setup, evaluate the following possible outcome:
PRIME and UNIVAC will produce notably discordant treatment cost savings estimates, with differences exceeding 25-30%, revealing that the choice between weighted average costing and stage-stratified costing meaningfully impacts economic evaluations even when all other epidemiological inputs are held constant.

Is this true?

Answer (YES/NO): NO